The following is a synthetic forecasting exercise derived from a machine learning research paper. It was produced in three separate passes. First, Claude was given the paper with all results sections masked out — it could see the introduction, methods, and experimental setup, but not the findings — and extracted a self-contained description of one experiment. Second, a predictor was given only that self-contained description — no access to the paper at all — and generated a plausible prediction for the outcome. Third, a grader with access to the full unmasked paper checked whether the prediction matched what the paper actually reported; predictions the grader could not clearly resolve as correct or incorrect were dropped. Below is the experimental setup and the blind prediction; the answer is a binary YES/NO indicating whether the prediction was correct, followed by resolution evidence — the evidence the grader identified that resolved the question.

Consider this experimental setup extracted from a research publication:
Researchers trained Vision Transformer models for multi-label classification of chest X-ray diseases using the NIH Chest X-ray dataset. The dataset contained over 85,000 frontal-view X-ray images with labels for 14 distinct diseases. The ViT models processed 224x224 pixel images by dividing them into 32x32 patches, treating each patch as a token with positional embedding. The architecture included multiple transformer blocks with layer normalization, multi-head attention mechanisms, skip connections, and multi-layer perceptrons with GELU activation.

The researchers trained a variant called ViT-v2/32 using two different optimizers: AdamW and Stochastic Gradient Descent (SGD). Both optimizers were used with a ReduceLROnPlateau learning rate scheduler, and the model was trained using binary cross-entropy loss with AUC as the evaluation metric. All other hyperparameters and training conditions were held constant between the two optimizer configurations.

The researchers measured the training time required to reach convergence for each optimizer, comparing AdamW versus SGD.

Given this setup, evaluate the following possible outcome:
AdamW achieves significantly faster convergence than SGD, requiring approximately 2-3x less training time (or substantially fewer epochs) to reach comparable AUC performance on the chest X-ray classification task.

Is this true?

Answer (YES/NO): NO